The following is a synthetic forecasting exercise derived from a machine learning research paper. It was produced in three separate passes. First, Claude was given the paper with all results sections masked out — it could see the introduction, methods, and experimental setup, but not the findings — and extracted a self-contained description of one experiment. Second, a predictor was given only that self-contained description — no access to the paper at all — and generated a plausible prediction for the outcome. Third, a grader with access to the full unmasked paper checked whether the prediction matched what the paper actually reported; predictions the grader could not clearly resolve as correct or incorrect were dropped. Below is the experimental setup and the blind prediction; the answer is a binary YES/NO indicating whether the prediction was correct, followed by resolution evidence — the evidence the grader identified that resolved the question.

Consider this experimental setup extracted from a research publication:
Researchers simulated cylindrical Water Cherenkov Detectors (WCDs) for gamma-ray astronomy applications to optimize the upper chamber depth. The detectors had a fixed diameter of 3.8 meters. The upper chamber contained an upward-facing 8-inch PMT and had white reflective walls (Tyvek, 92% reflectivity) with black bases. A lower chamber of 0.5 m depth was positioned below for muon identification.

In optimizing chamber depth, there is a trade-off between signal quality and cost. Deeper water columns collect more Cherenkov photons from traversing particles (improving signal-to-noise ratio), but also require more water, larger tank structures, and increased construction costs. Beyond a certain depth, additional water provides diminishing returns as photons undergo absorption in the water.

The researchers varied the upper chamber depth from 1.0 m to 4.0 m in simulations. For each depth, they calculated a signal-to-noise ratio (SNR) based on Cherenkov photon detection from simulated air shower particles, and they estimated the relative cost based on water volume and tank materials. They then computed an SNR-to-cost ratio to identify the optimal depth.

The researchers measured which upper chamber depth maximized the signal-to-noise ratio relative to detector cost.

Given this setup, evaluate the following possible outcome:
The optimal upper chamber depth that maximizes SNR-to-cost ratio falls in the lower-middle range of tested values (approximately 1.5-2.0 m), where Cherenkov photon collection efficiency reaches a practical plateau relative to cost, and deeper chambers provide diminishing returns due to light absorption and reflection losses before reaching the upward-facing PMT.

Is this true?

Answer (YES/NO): NO